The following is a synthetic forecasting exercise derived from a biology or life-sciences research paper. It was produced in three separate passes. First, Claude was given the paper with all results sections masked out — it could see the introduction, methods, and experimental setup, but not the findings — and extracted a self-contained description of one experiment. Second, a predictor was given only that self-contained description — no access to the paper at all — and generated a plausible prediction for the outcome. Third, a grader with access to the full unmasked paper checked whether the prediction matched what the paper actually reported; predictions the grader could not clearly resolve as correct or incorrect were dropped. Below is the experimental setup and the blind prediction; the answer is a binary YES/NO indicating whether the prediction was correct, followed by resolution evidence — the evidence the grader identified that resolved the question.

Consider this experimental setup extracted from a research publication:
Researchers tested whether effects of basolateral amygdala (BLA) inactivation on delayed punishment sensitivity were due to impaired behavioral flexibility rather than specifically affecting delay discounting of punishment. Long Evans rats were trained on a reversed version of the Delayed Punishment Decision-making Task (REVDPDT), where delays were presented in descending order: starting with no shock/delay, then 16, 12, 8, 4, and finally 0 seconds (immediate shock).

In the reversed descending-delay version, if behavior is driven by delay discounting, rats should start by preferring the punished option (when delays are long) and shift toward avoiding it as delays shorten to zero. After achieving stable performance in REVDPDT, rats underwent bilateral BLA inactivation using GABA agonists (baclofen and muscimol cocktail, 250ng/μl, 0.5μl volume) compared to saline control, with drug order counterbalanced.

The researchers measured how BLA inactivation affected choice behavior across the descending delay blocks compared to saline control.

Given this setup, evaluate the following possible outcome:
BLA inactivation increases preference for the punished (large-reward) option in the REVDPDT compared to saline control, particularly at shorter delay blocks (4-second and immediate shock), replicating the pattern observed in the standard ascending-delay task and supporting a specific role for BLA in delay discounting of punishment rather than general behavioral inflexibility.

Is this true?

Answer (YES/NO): NO